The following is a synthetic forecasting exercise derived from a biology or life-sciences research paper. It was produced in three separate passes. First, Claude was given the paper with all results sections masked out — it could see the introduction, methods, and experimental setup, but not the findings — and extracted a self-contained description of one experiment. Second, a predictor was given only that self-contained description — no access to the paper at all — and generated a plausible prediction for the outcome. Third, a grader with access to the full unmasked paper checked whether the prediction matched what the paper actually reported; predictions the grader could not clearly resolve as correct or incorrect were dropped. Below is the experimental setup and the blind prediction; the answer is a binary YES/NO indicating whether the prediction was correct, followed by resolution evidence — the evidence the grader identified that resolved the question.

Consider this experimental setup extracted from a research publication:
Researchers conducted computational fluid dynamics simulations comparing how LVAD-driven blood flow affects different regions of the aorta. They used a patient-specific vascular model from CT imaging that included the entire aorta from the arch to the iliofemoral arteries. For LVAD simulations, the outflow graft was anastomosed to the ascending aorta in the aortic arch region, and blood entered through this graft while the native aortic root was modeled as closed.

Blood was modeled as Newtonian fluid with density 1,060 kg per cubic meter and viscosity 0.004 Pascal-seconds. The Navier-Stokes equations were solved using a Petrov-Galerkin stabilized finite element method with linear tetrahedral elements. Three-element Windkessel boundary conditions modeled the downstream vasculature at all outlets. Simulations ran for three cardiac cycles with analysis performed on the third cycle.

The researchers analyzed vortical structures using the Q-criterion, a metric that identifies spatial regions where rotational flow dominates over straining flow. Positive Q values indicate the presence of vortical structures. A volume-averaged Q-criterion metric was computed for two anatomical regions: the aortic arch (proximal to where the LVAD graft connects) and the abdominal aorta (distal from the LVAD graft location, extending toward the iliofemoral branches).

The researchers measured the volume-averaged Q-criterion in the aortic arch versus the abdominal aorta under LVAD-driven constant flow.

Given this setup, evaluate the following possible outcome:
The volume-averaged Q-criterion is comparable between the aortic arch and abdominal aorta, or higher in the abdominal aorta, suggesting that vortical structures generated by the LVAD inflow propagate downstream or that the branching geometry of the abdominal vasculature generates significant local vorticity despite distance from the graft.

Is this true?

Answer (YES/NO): NO